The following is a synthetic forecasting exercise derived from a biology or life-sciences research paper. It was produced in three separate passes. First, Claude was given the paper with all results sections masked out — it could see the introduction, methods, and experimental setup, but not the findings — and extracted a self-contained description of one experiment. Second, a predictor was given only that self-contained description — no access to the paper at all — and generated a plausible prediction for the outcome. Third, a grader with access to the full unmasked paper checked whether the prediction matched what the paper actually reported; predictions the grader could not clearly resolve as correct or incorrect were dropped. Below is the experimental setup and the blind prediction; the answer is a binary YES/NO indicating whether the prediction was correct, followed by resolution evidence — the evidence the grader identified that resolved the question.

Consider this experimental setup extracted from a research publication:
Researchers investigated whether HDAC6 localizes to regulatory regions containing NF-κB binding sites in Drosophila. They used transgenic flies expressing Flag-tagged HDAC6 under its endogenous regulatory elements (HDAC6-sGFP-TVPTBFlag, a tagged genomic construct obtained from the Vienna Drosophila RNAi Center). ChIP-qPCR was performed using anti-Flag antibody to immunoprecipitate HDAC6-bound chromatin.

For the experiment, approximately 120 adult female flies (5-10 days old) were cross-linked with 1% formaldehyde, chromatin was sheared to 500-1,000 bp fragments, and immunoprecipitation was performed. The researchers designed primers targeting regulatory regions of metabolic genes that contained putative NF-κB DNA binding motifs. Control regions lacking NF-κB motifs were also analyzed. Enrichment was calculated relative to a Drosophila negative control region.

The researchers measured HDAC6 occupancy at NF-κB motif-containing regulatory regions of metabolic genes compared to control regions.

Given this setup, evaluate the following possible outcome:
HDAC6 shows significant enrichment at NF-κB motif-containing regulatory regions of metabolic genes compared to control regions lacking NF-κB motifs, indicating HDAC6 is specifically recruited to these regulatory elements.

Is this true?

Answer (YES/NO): YES